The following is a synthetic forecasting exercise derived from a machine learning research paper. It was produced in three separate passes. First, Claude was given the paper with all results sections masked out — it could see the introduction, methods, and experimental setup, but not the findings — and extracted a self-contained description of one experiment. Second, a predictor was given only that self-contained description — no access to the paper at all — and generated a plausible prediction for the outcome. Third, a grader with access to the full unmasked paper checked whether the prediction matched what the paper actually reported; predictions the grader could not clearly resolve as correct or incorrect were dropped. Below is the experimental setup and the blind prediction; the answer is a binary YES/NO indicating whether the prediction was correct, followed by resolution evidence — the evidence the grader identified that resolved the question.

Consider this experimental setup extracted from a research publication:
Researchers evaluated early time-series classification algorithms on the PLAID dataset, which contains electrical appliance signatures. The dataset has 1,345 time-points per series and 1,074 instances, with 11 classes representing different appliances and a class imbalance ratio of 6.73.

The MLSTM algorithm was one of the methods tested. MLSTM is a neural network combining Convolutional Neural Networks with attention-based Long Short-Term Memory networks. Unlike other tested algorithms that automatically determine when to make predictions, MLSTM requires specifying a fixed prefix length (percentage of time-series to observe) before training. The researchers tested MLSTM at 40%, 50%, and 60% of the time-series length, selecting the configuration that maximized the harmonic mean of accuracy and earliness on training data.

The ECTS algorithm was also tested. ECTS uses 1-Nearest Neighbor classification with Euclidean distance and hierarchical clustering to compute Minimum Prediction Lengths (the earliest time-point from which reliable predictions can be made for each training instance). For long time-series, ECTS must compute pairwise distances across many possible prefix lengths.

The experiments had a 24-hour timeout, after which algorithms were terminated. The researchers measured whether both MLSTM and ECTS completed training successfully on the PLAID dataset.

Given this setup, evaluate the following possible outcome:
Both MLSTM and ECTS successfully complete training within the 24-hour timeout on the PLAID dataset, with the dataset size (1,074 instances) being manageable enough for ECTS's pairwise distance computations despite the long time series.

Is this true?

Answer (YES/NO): YES